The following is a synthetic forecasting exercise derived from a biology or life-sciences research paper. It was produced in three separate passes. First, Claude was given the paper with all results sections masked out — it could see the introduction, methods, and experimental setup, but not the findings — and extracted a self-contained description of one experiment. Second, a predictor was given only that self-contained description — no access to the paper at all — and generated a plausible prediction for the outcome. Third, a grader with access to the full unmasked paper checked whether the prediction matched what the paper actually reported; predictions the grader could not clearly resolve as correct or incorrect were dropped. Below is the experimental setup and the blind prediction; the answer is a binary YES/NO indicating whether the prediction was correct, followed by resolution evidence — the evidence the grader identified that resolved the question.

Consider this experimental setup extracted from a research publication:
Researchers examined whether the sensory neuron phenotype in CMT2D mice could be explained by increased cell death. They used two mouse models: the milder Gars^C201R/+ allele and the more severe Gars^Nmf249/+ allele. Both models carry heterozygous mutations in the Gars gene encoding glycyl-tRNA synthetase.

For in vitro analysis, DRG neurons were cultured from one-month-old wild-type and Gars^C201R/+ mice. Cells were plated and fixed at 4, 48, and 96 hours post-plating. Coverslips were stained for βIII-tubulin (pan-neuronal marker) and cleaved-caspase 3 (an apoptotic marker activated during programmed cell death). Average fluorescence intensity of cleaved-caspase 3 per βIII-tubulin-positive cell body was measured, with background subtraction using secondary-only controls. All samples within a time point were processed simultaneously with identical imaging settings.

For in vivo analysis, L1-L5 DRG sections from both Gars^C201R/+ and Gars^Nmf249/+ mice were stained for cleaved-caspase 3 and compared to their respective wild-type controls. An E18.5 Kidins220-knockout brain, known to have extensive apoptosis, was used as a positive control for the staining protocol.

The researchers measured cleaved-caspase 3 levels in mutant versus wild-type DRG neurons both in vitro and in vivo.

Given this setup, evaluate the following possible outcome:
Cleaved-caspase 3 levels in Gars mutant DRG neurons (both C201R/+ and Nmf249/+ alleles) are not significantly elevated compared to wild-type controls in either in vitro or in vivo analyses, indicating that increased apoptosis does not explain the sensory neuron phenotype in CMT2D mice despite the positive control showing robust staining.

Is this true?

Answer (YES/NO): YES